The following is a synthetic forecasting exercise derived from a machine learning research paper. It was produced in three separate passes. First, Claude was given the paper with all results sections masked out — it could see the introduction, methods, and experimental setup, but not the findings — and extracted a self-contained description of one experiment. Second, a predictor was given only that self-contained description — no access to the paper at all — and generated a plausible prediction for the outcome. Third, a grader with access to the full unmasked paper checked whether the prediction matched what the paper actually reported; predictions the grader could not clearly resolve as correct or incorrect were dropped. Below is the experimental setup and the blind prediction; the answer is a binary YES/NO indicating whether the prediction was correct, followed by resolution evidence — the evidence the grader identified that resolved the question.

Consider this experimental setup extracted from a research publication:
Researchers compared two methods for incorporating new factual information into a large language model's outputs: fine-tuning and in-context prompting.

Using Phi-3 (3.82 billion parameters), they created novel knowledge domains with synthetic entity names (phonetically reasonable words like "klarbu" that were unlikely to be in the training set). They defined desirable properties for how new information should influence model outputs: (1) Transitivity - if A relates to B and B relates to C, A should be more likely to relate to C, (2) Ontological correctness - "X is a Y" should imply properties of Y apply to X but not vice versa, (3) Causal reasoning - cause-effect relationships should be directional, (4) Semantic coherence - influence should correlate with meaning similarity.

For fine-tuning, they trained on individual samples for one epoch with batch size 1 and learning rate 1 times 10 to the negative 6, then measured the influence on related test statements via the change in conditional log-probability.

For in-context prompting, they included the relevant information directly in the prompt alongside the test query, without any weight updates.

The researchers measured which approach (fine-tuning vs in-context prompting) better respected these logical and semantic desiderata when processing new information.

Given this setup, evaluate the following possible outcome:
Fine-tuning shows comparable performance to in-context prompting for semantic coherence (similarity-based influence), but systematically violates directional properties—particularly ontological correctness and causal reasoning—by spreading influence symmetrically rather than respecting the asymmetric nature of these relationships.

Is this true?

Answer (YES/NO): NO